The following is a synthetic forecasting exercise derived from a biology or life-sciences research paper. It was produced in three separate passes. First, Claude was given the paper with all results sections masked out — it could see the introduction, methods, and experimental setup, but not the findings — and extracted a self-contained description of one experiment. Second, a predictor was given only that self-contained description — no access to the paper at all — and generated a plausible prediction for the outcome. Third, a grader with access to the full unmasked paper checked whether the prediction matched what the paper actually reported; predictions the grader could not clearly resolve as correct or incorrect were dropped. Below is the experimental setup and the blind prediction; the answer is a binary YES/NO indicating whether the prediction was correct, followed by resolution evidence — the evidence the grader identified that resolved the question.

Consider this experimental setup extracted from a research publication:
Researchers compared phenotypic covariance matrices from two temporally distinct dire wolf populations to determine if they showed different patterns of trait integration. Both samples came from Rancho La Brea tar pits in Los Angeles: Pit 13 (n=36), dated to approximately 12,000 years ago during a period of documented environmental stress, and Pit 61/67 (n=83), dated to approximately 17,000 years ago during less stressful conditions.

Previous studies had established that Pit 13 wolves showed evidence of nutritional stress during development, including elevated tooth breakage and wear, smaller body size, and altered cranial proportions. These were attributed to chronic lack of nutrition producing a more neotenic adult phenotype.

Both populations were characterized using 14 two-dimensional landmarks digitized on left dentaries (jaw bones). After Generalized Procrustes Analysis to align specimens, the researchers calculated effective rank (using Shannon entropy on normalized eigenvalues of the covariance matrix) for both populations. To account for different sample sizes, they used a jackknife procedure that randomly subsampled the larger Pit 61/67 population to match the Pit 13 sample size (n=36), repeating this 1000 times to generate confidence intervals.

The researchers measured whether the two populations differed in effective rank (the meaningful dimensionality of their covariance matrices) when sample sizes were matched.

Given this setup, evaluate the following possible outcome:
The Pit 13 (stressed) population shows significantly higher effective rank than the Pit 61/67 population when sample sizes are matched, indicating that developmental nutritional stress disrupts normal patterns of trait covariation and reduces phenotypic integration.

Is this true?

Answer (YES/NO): NO